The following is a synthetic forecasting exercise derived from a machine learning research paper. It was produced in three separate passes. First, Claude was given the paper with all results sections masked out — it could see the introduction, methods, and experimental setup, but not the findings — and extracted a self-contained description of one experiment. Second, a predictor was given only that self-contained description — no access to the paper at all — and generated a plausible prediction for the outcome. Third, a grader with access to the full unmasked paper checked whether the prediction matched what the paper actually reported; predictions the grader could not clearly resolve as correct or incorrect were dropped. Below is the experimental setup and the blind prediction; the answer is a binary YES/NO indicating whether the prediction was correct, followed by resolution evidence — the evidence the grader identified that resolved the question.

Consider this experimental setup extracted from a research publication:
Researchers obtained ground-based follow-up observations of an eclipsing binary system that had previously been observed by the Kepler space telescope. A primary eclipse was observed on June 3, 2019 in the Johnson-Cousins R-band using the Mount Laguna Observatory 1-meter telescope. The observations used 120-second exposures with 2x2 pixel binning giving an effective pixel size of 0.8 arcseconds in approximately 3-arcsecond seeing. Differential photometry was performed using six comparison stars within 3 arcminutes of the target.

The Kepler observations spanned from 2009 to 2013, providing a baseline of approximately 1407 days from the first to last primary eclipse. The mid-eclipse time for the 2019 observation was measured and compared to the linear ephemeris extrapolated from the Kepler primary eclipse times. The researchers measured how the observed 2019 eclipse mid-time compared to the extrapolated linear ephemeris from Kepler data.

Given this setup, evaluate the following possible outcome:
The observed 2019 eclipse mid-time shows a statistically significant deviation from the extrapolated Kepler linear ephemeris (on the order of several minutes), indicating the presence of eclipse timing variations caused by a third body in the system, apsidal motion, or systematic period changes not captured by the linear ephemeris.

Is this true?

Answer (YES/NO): NO